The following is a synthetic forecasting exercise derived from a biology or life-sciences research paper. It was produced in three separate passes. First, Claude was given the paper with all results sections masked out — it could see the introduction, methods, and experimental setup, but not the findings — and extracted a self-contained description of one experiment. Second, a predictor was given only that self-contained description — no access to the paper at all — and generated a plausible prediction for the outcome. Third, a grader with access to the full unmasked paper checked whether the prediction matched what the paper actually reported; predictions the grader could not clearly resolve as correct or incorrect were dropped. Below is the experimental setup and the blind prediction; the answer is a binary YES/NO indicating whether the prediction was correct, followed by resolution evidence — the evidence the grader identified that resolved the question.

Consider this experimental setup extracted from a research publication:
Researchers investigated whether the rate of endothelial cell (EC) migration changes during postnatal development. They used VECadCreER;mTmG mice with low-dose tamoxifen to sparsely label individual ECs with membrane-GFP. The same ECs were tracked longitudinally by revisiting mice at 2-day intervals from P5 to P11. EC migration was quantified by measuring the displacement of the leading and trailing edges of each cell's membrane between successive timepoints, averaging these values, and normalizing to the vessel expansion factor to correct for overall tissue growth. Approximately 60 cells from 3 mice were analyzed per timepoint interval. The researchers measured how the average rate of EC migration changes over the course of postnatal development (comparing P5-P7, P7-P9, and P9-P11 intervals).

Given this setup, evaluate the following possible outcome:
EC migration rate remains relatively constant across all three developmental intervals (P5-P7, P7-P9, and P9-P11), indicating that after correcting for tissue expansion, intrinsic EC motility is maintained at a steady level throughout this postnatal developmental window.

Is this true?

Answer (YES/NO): NO